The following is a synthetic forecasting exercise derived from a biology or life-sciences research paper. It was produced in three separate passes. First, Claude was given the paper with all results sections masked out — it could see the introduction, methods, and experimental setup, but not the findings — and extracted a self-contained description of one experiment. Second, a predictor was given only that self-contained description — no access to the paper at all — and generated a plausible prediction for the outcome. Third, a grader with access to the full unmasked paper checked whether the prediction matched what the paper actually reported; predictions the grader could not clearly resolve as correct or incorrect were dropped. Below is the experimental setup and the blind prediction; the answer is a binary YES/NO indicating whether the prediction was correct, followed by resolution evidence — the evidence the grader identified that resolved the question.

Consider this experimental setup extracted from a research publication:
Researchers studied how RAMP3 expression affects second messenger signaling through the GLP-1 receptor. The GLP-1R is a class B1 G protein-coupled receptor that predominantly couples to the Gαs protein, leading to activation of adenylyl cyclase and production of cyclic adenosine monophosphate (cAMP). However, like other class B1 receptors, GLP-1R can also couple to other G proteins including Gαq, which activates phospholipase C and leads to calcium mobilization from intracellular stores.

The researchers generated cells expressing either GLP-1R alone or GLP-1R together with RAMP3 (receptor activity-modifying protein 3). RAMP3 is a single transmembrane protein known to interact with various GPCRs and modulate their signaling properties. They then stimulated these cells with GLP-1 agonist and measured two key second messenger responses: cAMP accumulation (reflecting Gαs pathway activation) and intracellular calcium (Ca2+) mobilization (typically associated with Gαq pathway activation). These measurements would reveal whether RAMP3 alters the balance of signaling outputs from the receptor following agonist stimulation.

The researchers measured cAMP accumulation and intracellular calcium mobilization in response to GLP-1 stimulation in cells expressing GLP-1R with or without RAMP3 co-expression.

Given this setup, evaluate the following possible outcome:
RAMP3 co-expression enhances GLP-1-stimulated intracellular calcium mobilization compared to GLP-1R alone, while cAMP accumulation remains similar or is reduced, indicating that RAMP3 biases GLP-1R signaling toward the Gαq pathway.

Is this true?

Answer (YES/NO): YES